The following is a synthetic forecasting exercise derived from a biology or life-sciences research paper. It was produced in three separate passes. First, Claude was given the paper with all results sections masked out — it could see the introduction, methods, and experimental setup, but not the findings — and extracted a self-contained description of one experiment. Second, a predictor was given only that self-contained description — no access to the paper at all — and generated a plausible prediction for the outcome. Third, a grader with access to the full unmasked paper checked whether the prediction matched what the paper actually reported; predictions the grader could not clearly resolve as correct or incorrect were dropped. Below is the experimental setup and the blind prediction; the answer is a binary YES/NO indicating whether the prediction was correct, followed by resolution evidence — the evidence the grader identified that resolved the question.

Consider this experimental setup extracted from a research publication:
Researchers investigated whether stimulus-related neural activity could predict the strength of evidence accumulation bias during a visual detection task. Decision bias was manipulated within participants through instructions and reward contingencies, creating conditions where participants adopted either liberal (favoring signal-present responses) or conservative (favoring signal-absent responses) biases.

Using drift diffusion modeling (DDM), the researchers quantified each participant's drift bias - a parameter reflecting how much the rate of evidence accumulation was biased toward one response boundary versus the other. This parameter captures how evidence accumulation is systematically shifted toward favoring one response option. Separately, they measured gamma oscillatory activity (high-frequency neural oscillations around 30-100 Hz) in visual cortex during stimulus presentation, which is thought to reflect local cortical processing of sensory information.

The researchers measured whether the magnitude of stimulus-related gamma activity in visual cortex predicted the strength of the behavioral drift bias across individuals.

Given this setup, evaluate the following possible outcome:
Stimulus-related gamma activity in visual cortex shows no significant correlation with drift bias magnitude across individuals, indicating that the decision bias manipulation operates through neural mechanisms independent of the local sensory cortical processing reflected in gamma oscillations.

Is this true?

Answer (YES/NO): NO